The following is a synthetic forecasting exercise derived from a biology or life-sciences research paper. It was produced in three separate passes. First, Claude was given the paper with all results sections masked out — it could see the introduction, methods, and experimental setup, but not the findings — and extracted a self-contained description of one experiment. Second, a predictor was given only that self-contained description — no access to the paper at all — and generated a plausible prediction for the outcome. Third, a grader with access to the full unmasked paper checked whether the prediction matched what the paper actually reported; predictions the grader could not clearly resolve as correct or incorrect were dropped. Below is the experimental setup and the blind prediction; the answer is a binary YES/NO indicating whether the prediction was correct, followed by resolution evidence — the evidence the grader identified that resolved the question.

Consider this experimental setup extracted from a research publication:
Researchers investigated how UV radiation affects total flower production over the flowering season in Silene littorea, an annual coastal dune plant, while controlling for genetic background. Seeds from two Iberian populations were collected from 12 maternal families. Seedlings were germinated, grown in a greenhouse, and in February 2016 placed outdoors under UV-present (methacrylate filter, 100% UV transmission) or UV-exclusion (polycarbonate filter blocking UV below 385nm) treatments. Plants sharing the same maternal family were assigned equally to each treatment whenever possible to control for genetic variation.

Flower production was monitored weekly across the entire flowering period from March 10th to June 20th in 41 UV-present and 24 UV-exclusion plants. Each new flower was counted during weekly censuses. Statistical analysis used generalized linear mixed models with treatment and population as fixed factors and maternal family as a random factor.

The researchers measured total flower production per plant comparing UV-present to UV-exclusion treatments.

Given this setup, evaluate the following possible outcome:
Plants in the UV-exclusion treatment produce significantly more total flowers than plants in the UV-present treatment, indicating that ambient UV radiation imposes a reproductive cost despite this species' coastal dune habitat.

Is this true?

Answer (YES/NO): YES